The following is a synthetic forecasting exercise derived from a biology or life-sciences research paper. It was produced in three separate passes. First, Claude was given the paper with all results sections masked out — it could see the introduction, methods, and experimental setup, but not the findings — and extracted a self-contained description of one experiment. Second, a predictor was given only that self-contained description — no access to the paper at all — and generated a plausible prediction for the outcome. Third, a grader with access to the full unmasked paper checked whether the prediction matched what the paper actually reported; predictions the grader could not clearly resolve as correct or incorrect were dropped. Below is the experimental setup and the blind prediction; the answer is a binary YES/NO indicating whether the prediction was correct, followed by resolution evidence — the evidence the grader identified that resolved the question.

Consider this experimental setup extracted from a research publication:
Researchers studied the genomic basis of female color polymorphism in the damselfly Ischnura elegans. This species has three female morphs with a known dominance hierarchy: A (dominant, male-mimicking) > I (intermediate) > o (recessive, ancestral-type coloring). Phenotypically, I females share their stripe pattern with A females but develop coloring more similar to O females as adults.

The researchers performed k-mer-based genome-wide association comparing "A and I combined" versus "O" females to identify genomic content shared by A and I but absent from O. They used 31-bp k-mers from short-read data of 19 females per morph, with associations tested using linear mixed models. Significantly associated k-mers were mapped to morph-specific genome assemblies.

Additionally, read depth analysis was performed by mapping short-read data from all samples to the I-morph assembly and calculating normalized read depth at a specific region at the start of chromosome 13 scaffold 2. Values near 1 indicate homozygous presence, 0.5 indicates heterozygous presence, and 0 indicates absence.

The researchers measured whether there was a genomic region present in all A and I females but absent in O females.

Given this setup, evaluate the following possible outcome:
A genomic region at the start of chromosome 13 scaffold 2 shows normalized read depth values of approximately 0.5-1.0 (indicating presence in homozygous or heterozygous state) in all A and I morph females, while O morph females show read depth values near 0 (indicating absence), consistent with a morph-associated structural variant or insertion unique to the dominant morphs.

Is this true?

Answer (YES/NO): YES